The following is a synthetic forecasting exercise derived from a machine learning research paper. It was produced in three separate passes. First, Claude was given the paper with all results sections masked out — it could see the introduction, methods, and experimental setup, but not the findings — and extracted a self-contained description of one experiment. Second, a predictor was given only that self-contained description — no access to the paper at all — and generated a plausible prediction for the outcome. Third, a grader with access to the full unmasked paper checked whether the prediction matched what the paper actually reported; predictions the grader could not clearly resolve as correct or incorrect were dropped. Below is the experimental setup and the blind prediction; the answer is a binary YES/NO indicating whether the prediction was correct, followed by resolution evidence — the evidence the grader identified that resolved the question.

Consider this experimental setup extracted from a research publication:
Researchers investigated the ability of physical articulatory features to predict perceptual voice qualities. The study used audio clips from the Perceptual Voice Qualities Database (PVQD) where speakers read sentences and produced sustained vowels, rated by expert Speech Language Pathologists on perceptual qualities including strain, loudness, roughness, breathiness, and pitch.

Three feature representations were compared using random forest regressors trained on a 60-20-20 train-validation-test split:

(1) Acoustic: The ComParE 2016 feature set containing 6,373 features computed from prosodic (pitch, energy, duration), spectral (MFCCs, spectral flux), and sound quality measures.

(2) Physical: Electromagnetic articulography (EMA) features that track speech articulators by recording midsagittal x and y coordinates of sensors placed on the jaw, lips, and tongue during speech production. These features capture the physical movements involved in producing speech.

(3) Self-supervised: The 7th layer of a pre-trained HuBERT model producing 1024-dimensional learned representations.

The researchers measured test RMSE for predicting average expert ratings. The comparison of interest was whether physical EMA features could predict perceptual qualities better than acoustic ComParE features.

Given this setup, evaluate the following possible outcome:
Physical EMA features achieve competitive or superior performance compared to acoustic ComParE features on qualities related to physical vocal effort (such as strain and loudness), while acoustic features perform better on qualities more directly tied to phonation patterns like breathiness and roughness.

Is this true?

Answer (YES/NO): NO